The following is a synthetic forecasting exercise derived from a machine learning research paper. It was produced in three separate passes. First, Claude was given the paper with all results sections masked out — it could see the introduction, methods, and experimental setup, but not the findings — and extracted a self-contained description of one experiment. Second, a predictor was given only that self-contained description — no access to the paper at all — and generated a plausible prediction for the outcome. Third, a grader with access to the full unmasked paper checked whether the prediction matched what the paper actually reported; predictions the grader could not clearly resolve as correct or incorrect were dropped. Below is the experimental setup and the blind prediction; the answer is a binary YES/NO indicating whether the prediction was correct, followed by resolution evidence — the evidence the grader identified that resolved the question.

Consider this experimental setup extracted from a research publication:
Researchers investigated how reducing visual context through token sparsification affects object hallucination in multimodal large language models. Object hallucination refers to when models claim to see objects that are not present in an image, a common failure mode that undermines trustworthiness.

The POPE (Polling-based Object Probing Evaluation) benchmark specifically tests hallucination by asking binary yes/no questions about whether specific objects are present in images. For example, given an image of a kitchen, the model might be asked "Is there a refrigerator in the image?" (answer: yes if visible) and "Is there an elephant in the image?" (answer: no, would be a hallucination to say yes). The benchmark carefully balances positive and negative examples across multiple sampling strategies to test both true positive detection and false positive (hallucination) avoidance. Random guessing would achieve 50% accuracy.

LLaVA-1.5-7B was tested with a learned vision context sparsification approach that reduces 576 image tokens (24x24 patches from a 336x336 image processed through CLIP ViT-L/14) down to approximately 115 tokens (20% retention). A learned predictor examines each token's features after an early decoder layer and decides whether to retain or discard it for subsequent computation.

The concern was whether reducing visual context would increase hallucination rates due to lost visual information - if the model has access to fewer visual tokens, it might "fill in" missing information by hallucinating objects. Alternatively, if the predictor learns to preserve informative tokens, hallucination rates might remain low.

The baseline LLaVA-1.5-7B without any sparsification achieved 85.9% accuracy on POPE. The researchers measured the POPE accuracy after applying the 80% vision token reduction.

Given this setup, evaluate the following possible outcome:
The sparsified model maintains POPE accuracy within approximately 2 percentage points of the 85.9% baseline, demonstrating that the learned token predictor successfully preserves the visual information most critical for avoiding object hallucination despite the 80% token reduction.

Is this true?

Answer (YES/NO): YES